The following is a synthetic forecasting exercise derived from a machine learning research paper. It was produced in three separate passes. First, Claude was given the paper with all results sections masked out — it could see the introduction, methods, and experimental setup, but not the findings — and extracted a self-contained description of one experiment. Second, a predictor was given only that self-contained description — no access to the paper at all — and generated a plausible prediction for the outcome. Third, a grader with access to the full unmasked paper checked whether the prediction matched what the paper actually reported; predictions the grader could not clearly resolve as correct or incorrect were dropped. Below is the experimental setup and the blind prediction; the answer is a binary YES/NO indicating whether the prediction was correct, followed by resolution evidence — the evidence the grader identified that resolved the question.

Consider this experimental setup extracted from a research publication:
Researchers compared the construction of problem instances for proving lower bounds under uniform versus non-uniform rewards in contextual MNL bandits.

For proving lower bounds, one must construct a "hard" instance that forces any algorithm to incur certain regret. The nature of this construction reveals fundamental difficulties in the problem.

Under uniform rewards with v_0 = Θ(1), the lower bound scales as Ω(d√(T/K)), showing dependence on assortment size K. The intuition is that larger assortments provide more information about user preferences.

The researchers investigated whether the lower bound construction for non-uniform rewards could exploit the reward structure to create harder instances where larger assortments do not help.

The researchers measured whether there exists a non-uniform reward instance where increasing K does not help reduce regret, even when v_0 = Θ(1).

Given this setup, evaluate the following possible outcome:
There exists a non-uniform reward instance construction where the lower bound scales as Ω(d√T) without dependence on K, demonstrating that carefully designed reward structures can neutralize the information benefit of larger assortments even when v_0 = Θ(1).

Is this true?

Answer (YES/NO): YES